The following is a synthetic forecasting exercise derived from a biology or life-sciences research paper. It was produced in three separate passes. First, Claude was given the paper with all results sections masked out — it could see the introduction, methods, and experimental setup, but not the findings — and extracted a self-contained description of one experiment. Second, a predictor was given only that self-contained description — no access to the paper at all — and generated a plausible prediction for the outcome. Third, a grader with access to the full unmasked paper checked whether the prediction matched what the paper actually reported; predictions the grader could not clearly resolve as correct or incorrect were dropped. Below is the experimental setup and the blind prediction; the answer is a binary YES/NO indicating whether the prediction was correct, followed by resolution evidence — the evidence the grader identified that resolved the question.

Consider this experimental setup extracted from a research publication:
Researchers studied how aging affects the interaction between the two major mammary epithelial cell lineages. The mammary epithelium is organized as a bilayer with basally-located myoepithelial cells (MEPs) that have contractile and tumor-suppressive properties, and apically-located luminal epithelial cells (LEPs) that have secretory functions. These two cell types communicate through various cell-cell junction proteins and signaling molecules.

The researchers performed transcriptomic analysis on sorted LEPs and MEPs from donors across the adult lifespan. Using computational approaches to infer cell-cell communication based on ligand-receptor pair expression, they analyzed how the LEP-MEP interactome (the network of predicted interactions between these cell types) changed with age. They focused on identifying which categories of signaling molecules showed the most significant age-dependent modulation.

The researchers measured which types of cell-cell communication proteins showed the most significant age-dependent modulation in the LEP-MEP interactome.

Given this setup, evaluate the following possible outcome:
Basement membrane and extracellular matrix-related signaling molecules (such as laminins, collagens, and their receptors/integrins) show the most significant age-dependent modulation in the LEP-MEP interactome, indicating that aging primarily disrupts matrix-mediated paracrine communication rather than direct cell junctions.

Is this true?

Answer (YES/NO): NO